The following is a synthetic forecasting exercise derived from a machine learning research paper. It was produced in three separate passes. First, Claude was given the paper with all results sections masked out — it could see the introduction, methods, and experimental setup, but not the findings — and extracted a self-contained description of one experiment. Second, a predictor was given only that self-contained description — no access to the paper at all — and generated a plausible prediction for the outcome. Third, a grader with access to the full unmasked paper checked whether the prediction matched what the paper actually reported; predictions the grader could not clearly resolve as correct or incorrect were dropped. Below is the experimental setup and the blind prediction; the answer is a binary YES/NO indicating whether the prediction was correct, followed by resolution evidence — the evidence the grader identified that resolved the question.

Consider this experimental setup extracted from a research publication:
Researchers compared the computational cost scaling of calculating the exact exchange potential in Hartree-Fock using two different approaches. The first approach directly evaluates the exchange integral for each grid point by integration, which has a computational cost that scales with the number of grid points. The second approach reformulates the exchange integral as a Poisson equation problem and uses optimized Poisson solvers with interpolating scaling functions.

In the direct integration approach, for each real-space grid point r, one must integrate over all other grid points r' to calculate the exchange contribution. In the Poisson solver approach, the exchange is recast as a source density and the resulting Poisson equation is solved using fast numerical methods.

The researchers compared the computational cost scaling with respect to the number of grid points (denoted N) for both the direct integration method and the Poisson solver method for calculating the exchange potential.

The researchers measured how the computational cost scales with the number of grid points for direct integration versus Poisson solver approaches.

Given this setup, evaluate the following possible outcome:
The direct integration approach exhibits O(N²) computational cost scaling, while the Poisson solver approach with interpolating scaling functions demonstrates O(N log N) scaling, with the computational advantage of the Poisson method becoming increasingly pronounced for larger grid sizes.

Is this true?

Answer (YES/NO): YES